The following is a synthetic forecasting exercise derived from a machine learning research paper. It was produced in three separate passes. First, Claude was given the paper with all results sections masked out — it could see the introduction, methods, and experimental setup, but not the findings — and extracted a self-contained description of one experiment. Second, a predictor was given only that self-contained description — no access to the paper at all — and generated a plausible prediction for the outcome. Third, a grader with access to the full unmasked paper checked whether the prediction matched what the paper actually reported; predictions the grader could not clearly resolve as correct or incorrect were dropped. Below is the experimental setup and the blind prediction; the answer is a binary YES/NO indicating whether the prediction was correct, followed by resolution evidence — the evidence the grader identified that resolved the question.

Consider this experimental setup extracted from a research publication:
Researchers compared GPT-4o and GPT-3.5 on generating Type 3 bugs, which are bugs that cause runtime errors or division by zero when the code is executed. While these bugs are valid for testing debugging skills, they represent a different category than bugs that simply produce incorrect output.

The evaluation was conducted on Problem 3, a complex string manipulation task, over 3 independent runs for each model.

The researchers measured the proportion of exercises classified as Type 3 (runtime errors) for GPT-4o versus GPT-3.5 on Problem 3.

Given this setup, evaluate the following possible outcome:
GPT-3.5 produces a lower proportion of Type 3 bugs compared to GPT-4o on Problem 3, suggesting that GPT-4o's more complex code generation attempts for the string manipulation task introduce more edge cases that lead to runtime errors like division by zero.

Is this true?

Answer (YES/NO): NO